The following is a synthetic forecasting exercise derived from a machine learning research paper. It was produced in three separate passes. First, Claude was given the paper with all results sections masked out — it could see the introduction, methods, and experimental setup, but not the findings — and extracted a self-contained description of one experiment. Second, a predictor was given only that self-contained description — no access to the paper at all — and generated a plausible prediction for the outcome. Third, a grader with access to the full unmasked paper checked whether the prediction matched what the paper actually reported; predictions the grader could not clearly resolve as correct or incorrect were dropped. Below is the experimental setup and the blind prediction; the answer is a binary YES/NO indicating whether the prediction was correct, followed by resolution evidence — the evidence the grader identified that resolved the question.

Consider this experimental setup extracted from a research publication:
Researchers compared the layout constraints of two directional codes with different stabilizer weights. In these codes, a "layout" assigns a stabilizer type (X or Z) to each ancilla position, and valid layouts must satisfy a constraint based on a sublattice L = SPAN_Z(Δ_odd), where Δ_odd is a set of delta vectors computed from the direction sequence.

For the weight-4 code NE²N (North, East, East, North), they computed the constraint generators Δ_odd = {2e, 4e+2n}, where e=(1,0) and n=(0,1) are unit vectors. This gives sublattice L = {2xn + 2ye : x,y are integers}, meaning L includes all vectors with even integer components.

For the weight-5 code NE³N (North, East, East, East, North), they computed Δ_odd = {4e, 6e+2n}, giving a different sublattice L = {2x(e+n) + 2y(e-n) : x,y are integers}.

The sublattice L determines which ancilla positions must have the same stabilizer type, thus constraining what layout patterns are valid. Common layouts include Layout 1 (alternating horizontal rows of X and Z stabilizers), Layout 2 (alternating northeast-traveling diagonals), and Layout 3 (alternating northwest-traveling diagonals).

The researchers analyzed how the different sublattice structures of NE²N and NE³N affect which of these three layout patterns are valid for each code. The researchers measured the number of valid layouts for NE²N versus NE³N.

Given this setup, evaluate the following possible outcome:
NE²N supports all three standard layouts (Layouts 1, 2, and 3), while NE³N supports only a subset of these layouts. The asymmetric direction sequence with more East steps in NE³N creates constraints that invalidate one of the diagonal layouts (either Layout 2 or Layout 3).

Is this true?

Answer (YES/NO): NO